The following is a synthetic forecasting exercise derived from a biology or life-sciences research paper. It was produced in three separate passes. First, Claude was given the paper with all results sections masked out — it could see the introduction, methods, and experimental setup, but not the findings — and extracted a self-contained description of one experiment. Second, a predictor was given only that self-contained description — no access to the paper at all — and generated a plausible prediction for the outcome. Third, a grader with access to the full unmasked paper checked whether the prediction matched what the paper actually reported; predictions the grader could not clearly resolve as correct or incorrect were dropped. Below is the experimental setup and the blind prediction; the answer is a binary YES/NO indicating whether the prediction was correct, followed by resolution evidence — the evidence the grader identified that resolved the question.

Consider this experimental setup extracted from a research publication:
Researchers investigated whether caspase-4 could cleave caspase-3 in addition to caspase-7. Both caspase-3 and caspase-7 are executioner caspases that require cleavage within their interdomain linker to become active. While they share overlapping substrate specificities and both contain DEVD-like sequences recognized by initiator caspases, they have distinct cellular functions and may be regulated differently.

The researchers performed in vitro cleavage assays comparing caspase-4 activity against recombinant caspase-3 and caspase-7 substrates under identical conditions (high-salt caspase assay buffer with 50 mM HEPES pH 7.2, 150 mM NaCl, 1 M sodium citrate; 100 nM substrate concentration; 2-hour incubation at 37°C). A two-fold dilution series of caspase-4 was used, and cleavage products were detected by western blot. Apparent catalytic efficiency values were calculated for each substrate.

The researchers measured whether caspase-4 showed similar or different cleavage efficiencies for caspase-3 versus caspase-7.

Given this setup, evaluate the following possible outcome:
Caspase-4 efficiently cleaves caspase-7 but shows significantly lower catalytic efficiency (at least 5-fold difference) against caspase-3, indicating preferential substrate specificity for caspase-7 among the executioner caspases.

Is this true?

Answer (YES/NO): NO